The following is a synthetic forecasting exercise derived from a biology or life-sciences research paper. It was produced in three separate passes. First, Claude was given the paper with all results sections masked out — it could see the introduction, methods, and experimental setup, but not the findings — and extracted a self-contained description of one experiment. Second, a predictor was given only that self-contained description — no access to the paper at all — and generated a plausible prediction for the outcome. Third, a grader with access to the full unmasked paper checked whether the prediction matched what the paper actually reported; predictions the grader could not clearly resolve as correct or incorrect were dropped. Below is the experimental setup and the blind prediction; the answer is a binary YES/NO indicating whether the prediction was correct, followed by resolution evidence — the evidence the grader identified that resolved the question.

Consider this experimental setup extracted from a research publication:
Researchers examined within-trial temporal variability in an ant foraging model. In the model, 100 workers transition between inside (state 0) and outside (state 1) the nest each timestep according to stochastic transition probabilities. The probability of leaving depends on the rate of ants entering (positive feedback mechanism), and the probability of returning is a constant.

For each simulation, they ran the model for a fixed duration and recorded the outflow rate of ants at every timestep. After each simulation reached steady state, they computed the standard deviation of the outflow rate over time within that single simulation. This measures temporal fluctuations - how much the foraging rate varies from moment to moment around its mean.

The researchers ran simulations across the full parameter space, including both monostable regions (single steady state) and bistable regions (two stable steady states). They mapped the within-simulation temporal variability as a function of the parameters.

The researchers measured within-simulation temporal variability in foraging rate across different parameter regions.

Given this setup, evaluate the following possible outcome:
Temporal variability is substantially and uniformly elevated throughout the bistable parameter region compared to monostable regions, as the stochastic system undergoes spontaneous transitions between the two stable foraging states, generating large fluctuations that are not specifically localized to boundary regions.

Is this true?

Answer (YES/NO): NO